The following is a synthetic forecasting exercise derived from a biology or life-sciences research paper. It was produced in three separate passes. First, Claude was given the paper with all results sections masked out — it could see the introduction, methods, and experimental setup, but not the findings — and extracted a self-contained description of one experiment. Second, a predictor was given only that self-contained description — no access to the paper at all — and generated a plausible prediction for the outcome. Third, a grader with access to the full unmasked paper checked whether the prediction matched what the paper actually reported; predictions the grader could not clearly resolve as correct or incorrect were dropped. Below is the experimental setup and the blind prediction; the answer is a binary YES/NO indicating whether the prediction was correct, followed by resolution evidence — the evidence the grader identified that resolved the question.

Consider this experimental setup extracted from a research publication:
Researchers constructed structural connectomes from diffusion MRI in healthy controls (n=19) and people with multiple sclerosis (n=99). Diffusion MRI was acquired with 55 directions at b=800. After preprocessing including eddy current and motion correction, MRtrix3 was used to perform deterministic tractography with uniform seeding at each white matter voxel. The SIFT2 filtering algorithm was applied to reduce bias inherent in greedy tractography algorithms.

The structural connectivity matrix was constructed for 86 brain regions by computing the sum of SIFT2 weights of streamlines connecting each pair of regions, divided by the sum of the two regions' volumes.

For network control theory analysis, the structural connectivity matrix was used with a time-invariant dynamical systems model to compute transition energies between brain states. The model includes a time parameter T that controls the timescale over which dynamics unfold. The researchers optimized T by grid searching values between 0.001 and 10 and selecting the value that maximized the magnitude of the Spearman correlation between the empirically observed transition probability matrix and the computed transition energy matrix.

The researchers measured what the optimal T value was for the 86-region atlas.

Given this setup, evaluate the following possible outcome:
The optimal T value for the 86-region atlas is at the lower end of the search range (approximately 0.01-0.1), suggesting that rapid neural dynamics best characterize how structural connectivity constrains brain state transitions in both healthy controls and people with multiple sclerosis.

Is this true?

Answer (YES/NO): NO